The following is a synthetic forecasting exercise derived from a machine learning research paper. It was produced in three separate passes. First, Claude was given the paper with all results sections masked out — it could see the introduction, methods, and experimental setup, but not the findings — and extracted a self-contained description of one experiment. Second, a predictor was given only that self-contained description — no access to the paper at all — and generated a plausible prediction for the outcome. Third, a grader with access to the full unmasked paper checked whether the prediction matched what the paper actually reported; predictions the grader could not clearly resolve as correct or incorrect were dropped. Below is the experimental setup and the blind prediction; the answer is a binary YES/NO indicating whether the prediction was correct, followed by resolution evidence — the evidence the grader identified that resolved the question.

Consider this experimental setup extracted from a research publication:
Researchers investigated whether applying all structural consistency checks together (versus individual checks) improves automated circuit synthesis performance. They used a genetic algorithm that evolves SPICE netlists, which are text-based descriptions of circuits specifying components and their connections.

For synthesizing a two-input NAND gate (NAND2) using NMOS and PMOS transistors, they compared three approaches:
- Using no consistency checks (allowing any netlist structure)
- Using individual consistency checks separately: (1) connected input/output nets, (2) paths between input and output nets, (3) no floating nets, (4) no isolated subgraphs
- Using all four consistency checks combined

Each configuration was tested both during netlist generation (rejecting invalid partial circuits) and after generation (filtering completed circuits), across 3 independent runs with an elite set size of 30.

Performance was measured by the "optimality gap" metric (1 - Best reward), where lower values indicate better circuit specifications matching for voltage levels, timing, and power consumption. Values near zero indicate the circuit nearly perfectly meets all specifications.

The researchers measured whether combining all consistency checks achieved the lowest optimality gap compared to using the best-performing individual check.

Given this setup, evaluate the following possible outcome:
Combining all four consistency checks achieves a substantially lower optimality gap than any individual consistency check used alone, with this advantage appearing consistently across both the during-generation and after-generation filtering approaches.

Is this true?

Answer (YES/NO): NO